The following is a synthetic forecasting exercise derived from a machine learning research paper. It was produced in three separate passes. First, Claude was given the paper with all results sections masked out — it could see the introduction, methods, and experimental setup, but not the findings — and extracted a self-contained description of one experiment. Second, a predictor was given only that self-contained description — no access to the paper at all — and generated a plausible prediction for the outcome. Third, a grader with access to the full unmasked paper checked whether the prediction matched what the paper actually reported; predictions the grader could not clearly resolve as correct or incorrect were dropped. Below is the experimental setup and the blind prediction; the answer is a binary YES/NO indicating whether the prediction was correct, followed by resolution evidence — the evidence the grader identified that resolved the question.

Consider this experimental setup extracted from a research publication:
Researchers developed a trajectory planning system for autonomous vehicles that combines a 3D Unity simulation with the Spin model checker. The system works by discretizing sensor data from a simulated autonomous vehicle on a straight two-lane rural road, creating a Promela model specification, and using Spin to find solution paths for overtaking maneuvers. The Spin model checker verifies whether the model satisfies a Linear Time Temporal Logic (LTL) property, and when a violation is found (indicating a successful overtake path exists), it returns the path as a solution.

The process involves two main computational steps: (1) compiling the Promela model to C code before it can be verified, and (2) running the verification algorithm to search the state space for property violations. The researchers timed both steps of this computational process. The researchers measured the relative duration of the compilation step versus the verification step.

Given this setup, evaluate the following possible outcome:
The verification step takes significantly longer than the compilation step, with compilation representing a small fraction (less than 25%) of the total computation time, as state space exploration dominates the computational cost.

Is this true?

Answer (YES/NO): NO